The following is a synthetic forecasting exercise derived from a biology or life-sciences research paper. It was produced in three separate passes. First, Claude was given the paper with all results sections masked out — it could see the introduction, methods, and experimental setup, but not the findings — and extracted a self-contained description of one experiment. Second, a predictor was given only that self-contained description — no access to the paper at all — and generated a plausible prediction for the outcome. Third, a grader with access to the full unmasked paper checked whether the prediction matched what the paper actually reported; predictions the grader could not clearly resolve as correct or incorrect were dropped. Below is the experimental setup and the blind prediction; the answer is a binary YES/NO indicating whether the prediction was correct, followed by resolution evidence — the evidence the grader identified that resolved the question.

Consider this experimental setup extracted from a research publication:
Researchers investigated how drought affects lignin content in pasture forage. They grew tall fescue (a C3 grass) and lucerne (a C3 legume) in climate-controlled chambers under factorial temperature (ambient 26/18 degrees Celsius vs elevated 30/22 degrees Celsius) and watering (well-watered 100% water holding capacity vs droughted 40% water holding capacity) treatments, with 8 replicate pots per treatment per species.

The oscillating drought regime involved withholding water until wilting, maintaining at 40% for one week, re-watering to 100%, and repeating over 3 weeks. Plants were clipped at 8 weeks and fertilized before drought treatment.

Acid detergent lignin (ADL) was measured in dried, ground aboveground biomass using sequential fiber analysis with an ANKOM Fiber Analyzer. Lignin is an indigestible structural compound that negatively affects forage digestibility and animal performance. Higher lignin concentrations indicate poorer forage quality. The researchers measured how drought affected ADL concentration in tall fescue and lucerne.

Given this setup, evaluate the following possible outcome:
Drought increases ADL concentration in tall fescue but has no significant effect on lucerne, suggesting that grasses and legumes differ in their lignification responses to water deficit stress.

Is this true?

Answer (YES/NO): NO